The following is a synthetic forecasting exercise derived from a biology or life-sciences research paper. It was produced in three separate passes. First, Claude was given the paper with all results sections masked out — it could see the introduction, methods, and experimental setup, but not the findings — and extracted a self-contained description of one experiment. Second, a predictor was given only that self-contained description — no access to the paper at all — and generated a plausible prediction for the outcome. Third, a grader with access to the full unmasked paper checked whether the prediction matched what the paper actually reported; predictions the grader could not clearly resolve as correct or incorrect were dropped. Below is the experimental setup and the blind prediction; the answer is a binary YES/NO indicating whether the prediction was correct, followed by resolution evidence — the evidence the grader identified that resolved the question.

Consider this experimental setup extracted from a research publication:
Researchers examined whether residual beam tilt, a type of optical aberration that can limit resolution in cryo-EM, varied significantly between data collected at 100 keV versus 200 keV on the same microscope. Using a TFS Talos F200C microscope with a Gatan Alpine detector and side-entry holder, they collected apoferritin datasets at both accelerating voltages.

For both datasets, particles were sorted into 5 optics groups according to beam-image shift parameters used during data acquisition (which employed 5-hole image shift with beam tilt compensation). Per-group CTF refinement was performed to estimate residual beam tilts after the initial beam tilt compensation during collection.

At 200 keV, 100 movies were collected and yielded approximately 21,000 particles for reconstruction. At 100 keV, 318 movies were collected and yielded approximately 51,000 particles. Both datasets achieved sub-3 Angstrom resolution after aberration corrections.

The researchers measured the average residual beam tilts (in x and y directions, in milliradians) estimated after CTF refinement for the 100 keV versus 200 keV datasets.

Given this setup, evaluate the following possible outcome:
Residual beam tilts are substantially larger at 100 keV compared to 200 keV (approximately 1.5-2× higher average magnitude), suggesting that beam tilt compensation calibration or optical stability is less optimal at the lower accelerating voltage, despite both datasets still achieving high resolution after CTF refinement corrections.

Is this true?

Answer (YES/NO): NO